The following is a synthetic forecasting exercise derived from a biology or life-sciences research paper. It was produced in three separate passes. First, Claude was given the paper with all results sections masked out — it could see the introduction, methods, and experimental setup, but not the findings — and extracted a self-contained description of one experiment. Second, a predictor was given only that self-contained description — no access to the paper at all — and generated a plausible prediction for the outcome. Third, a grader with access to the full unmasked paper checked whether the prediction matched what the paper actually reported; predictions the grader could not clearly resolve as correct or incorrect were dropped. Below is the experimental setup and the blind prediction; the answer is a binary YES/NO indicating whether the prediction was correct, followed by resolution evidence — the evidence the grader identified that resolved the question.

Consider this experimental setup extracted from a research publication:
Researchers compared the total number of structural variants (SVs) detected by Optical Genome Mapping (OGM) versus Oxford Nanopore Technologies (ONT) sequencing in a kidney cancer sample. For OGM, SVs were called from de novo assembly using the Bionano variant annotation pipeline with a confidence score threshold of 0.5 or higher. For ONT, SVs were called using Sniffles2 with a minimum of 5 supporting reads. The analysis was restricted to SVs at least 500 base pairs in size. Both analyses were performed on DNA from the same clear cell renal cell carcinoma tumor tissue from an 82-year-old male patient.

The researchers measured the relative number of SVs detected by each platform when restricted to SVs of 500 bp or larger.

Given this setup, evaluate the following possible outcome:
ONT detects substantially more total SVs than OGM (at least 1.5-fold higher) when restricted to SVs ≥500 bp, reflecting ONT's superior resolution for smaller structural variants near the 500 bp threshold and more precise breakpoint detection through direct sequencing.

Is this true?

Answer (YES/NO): NO